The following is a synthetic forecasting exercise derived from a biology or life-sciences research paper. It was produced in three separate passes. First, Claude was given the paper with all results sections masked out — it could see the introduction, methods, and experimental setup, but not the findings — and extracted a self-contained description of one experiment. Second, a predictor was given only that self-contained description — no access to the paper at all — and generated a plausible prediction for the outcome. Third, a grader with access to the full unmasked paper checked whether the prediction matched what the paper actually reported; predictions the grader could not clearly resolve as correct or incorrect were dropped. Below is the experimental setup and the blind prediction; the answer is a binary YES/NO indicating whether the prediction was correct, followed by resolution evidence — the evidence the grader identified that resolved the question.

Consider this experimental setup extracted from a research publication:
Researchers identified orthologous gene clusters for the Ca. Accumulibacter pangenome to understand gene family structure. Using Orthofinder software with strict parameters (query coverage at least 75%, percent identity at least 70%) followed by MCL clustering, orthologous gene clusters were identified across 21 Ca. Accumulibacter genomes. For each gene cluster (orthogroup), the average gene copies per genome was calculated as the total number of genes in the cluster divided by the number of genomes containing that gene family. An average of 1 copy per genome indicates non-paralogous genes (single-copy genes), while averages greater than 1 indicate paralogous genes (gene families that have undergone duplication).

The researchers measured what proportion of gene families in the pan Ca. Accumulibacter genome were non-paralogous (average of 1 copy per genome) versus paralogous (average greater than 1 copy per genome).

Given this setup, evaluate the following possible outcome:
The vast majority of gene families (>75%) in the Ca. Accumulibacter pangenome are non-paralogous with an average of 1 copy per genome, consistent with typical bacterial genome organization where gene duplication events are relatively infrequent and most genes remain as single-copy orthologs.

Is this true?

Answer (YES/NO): YES